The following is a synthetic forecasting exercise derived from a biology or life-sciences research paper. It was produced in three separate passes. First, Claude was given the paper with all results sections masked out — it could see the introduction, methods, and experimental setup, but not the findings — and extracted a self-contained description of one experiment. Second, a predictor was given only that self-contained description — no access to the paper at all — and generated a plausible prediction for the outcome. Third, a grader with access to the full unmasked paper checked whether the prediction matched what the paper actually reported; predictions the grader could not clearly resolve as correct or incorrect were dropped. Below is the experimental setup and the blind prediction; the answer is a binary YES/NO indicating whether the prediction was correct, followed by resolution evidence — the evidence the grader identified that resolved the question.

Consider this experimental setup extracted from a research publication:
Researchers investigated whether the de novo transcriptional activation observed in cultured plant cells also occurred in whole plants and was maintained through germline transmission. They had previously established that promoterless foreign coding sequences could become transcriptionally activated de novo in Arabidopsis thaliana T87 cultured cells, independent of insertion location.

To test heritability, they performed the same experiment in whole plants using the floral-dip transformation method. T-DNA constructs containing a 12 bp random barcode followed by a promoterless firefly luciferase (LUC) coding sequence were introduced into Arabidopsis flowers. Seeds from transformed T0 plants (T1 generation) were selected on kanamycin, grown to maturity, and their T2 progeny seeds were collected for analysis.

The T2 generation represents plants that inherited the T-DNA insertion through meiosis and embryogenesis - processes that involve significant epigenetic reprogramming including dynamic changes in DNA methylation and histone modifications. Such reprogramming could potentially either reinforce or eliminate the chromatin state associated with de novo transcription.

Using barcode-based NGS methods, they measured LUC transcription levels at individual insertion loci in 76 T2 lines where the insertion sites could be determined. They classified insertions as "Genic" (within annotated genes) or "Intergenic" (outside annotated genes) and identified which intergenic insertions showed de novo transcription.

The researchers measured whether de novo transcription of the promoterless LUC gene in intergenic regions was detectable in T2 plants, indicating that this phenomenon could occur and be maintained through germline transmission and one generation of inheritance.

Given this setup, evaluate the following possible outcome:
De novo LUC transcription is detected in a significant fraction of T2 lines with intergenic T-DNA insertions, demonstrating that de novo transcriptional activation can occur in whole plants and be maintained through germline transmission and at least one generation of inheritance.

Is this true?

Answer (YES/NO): YES